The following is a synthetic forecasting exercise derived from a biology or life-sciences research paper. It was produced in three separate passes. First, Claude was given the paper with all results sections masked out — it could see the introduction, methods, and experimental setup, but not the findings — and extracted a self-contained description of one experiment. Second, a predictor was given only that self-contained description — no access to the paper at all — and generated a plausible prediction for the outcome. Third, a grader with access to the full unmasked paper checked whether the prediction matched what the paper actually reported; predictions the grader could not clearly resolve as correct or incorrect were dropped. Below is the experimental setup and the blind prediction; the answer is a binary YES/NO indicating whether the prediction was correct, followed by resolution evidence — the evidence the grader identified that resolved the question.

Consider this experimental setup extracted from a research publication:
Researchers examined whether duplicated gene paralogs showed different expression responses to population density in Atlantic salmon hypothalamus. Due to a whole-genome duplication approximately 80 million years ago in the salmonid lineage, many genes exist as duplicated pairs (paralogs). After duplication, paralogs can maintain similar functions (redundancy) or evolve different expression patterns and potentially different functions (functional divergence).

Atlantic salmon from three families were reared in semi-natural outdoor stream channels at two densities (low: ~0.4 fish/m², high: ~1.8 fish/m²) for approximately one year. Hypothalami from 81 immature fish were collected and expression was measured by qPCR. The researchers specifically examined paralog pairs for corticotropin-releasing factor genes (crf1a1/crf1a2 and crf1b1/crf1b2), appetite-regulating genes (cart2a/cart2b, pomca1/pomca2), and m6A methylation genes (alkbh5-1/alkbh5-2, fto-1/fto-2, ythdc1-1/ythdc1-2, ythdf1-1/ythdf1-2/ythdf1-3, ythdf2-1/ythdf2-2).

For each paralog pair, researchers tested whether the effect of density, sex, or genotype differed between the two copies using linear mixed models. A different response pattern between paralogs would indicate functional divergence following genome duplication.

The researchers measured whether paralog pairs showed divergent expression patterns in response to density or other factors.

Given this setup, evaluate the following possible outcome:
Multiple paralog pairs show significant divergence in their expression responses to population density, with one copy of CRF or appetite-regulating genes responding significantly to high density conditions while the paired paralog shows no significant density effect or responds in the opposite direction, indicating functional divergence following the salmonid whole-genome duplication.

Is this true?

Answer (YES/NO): YES